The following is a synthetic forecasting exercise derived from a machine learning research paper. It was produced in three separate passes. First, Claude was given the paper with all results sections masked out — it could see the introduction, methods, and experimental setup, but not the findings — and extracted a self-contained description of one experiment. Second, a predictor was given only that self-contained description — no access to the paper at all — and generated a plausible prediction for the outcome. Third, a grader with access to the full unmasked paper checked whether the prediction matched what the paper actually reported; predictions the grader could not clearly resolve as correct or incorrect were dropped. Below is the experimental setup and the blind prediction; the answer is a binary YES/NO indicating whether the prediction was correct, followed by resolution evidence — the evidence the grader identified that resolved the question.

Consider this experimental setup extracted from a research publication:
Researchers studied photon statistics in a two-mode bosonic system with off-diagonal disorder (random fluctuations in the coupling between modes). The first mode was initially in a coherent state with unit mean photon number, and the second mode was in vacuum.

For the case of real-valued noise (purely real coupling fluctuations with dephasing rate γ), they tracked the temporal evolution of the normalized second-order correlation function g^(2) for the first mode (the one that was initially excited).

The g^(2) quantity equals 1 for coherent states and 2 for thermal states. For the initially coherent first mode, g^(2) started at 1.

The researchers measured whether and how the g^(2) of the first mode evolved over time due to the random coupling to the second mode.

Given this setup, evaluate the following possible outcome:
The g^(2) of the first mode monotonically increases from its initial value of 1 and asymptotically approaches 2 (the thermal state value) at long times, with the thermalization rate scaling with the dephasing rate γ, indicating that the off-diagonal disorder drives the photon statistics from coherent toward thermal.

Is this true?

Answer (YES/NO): NO